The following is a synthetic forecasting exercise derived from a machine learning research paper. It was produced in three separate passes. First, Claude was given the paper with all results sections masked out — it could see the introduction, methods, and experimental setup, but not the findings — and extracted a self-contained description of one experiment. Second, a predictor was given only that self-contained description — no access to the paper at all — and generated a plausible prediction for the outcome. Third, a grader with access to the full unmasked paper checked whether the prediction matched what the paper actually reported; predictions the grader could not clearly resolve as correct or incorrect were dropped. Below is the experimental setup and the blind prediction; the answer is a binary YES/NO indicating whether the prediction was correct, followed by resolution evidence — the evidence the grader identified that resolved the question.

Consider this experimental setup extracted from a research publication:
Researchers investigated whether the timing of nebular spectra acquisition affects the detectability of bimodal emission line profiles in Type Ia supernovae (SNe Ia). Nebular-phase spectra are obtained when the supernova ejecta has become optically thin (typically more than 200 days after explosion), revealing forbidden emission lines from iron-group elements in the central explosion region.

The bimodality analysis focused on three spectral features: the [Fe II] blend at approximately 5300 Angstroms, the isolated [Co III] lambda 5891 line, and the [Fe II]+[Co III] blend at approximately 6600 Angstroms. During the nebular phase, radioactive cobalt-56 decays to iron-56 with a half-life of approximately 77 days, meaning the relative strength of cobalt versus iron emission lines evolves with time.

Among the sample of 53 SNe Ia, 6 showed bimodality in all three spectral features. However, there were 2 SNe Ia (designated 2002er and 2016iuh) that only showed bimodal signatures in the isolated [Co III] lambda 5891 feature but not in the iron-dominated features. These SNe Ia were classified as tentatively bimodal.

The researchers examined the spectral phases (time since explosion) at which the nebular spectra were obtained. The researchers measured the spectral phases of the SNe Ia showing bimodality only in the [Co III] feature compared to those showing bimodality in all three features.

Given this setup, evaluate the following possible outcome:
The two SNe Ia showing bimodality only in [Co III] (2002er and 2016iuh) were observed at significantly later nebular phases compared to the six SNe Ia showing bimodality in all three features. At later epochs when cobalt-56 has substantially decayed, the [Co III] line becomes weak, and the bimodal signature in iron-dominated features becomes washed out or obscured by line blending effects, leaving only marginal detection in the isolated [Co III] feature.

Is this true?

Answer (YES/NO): NO